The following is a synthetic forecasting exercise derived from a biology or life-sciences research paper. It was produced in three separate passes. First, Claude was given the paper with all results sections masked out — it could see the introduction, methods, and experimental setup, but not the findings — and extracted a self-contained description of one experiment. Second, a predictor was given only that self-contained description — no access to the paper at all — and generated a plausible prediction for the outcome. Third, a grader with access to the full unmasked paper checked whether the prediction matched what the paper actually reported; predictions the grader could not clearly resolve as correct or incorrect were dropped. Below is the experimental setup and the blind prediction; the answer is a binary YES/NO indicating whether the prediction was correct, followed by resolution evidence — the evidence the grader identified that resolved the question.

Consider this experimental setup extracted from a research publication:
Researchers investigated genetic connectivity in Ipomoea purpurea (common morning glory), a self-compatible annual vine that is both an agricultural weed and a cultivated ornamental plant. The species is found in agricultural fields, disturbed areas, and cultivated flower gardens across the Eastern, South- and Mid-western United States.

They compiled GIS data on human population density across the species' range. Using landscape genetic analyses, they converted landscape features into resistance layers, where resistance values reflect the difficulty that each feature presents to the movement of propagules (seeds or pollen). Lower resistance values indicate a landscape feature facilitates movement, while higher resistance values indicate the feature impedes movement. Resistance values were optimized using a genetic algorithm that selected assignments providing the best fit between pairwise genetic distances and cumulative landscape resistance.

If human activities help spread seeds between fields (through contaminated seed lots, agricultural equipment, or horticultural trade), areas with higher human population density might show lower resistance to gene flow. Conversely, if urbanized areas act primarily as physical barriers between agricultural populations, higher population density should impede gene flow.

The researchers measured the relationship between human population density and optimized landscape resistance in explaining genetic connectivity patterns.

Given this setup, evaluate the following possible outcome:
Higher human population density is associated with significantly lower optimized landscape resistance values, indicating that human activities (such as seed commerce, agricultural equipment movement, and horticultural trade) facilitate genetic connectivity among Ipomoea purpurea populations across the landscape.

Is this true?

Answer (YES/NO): NO